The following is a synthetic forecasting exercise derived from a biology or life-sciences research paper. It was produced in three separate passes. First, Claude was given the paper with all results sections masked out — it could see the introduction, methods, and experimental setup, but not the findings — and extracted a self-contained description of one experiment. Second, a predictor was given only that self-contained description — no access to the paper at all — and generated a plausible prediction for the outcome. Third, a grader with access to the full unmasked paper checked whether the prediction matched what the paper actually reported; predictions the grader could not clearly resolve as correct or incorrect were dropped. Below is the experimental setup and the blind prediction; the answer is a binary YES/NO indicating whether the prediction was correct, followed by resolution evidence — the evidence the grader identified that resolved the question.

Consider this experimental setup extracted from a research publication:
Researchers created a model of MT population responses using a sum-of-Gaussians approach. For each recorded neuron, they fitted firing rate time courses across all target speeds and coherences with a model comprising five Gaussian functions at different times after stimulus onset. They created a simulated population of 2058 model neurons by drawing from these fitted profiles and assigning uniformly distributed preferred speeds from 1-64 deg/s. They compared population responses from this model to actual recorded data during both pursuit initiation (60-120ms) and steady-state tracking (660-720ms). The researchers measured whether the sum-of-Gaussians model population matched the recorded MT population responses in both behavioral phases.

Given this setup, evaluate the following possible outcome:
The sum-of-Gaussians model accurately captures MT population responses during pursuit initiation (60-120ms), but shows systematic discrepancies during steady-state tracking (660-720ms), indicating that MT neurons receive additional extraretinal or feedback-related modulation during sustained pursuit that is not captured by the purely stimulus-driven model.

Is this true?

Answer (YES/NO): NO